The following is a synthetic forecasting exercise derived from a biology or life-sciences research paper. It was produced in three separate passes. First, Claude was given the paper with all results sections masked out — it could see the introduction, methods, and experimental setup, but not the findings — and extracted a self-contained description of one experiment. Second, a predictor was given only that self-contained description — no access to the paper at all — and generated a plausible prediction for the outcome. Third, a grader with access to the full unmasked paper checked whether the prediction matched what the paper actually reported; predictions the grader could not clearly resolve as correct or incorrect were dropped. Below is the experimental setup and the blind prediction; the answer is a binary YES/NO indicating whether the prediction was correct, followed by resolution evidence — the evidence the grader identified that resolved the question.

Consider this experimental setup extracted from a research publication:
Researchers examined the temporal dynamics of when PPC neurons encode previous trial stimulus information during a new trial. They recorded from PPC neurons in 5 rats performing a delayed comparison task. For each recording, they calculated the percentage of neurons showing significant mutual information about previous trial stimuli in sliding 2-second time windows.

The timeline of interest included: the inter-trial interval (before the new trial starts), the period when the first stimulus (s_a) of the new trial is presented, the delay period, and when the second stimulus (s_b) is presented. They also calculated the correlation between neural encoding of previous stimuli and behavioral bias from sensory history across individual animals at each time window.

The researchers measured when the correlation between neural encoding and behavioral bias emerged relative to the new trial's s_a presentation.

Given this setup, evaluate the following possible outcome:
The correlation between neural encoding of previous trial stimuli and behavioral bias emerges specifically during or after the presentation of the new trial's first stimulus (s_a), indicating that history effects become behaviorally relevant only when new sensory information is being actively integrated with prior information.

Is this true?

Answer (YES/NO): YES